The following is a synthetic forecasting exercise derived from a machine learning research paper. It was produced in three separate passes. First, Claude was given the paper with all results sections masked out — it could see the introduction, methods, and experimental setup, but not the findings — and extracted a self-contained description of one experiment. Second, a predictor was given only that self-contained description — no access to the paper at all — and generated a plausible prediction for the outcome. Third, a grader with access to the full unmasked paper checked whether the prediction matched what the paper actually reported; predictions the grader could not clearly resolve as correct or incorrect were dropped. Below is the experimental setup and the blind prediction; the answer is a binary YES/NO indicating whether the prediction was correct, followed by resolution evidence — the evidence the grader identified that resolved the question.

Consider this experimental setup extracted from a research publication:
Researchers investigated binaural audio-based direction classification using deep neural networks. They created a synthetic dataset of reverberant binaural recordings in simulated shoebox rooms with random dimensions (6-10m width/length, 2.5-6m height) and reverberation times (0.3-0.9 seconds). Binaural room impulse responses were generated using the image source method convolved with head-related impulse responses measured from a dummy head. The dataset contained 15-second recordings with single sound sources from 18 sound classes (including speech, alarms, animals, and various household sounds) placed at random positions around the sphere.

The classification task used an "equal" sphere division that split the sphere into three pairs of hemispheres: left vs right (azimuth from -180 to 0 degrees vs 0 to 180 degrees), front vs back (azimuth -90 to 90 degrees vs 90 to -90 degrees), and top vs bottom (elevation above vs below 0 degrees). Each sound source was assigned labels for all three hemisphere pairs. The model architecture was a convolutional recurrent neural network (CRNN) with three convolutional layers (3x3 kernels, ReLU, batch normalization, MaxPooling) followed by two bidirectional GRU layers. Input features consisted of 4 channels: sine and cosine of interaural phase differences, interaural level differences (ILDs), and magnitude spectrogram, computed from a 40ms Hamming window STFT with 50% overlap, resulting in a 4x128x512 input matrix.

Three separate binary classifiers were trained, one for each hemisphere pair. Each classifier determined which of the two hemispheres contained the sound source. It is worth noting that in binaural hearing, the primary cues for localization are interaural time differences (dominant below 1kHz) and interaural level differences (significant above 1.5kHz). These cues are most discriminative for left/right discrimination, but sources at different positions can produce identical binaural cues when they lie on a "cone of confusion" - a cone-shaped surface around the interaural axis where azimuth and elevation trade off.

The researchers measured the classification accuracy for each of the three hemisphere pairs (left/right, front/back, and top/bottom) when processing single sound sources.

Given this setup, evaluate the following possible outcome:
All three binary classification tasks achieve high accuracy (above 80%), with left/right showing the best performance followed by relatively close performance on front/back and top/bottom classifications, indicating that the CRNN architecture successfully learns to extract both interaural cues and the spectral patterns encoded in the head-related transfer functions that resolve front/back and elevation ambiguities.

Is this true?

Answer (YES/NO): NO